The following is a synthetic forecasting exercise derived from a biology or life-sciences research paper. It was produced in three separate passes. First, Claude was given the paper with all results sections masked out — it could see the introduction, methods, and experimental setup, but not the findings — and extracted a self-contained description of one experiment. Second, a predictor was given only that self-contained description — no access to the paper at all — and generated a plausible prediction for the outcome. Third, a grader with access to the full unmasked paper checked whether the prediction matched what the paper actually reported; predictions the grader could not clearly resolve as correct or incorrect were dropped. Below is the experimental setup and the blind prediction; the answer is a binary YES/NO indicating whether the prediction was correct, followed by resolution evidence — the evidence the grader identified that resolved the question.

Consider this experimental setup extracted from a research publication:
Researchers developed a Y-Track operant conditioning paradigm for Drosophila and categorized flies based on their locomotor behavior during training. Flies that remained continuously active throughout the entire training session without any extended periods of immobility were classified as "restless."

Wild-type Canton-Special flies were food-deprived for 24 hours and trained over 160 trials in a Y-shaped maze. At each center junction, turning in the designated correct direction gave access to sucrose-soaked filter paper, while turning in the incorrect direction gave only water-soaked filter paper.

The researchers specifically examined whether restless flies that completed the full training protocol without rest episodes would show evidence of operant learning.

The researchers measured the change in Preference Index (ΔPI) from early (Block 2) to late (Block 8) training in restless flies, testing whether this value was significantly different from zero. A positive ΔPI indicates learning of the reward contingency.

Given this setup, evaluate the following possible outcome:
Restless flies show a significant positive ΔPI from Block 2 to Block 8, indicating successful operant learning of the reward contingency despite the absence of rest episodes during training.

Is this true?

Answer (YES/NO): NO